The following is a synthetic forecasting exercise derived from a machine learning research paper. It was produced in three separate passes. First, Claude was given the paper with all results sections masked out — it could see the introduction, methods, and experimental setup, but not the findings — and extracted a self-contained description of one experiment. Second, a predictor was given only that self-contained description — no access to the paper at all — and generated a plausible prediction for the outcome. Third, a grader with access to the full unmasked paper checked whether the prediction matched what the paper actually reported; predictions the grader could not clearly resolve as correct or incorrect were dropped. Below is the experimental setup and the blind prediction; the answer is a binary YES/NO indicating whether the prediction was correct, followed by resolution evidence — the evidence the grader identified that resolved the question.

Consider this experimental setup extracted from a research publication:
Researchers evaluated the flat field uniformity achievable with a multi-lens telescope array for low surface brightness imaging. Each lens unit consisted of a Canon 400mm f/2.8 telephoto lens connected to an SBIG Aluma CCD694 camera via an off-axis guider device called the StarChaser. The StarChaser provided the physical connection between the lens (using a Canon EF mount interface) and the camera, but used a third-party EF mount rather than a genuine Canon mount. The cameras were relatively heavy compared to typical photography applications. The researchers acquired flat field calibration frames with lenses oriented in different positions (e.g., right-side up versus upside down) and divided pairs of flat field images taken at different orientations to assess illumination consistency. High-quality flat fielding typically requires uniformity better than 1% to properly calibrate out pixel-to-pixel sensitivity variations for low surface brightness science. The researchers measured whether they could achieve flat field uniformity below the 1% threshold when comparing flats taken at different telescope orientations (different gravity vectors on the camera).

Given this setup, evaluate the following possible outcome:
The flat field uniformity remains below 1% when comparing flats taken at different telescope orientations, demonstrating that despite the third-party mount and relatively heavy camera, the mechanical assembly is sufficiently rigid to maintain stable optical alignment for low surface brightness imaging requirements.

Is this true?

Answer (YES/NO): NO